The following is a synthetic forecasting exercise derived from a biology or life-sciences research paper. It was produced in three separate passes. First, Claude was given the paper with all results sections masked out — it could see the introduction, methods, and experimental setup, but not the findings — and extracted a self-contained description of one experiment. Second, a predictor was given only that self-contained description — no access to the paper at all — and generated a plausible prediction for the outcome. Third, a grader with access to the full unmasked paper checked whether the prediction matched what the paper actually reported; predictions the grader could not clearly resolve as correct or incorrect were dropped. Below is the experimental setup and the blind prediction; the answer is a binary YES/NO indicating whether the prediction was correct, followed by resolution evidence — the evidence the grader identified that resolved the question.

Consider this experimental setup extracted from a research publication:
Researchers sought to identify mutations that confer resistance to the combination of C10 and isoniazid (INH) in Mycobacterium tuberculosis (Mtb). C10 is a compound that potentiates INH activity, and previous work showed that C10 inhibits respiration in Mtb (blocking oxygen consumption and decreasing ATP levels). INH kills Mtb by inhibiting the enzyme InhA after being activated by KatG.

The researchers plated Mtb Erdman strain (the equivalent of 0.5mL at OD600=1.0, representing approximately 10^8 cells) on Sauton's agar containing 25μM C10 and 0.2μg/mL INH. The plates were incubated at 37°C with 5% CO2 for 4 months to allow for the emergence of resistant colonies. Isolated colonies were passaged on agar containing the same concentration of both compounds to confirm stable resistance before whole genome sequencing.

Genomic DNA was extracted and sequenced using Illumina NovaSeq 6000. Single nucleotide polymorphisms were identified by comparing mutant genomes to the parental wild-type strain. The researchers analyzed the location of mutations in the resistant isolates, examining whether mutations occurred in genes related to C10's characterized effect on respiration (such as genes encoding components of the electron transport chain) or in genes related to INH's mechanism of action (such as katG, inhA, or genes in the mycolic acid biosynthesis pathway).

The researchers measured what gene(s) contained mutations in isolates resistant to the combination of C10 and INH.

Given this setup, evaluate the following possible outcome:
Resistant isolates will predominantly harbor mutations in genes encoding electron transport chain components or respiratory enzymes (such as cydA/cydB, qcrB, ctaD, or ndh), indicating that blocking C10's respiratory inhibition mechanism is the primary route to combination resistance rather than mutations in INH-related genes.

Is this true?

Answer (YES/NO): NO